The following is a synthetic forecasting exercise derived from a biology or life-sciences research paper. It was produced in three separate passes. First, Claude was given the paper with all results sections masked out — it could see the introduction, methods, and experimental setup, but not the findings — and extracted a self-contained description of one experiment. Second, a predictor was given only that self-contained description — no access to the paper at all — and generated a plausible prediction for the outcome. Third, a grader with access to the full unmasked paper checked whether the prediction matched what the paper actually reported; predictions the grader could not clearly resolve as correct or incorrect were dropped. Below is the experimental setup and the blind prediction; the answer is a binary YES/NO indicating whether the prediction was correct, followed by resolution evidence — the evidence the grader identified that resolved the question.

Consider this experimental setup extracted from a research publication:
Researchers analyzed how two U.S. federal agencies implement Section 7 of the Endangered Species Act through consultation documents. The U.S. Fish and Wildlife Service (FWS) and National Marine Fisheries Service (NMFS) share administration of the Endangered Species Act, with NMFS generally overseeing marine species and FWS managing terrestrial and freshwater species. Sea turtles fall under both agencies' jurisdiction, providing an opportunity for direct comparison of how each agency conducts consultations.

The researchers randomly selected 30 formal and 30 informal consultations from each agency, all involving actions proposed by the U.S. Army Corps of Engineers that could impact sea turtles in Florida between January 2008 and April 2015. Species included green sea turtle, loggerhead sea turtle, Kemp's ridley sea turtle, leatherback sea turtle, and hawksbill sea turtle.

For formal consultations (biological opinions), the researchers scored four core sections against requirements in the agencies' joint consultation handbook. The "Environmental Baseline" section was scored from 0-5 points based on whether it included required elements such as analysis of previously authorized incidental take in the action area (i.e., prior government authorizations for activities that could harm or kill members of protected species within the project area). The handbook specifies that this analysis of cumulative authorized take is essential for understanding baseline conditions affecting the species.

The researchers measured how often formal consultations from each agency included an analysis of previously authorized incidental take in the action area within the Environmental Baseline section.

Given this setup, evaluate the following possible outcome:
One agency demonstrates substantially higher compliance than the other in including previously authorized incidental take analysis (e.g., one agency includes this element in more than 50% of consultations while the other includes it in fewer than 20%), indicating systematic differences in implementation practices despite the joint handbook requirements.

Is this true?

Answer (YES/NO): NO